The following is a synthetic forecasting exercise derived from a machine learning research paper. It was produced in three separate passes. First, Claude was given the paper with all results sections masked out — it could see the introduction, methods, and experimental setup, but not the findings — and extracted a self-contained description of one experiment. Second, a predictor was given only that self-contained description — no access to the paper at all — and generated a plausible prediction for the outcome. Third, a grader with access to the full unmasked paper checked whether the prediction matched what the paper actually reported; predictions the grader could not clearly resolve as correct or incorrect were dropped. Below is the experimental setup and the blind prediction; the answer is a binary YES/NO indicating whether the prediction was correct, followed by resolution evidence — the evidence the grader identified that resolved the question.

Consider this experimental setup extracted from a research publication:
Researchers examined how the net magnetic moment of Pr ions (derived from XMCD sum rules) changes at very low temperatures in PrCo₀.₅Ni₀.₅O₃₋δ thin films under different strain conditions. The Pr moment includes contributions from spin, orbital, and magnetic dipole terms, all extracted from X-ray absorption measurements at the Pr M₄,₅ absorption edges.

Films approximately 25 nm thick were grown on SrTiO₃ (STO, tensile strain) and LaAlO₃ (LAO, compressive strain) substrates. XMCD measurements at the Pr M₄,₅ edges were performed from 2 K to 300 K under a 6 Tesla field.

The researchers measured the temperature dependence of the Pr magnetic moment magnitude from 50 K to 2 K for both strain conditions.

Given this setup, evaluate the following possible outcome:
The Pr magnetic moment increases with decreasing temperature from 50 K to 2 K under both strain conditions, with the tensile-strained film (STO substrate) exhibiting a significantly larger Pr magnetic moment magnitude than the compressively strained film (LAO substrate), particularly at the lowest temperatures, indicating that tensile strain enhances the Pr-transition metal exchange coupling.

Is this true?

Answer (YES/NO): NO